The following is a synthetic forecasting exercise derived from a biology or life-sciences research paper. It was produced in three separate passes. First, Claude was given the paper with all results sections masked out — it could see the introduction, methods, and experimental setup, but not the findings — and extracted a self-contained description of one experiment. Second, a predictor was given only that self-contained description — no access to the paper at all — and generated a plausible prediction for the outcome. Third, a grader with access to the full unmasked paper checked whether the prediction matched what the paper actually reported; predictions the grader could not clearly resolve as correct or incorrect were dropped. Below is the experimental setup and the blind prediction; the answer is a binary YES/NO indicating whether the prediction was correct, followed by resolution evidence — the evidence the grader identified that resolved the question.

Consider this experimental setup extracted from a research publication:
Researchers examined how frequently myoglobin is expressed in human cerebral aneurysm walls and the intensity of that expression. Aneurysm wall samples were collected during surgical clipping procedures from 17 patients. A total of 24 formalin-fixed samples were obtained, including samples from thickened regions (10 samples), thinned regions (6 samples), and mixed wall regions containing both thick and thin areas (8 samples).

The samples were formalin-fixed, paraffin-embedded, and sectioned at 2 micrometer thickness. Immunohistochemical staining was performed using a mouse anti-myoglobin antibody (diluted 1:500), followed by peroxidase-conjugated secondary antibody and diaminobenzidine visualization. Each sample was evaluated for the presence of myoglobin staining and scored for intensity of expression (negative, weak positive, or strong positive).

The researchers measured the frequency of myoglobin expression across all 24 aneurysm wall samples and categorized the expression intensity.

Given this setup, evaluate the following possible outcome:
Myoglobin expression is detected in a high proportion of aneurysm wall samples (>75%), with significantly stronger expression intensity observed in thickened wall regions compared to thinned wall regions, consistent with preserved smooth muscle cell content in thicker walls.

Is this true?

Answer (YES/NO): NO